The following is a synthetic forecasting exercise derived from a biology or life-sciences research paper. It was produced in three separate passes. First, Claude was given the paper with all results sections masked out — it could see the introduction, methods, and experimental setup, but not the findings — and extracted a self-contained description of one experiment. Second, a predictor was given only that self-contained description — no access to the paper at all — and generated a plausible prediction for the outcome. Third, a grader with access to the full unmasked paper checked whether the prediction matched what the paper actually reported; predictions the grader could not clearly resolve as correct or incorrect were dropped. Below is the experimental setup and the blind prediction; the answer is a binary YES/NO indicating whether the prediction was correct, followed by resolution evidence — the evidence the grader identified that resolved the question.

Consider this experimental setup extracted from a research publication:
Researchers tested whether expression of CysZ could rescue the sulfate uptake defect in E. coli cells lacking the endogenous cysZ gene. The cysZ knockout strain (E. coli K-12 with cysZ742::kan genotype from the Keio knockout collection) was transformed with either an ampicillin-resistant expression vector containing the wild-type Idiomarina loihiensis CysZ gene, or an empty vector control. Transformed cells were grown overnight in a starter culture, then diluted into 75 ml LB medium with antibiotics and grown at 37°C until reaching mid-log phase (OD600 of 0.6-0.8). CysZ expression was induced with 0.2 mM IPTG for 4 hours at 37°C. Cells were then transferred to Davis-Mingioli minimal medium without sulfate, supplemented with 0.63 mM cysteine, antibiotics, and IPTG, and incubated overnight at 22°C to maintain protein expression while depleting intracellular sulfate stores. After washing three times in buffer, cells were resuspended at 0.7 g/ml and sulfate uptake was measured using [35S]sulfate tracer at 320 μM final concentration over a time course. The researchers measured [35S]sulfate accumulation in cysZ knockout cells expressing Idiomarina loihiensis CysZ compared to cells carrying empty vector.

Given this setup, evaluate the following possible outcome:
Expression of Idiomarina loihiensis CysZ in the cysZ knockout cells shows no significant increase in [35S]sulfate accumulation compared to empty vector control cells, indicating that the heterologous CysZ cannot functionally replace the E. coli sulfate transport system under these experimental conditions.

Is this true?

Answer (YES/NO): NO